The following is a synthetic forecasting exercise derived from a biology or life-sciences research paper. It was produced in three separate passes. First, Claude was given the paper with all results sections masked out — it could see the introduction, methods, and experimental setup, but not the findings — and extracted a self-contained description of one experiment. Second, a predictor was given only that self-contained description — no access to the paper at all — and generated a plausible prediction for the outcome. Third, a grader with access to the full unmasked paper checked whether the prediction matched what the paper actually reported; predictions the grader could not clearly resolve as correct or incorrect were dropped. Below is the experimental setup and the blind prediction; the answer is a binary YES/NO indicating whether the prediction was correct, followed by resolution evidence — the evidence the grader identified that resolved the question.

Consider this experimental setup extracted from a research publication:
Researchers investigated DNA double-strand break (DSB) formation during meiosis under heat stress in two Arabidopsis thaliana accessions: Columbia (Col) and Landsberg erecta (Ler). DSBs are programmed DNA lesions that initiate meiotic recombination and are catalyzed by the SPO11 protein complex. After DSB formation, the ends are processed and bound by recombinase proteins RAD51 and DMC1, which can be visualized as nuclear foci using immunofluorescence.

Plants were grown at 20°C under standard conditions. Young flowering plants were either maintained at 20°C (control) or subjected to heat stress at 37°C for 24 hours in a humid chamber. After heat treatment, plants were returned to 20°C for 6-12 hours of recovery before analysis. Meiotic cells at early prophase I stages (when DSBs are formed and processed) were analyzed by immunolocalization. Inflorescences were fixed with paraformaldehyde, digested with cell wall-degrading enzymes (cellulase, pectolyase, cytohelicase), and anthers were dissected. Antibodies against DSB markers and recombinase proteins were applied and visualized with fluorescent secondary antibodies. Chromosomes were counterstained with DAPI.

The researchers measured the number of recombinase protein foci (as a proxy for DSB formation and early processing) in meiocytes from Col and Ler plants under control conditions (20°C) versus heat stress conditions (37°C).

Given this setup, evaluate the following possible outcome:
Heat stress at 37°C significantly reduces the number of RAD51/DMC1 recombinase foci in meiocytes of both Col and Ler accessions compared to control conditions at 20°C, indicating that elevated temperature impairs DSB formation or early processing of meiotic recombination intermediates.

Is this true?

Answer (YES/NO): NO